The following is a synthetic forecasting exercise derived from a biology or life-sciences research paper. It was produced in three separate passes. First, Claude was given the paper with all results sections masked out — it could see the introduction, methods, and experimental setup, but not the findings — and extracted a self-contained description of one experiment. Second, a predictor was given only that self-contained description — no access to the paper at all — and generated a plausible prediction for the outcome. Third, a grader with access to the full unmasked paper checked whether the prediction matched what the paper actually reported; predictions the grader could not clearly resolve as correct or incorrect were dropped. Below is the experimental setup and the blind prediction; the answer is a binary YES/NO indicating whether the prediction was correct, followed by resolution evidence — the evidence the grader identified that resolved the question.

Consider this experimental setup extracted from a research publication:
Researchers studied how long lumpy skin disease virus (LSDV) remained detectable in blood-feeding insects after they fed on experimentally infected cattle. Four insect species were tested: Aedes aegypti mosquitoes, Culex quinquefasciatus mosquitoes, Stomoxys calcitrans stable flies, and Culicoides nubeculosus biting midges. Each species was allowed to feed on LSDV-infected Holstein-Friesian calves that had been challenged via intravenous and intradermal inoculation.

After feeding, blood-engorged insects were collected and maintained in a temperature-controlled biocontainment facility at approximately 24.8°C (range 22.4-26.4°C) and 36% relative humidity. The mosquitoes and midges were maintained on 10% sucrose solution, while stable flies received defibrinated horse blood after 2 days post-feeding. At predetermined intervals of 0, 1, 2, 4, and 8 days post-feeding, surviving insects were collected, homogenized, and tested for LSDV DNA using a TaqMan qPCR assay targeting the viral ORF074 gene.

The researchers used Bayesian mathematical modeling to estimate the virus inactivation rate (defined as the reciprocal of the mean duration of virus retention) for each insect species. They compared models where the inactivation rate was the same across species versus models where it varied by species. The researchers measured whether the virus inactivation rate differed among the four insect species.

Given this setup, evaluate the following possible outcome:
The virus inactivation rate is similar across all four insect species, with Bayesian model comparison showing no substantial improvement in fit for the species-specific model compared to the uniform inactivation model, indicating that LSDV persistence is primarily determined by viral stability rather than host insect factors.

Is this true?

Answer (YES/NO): NO